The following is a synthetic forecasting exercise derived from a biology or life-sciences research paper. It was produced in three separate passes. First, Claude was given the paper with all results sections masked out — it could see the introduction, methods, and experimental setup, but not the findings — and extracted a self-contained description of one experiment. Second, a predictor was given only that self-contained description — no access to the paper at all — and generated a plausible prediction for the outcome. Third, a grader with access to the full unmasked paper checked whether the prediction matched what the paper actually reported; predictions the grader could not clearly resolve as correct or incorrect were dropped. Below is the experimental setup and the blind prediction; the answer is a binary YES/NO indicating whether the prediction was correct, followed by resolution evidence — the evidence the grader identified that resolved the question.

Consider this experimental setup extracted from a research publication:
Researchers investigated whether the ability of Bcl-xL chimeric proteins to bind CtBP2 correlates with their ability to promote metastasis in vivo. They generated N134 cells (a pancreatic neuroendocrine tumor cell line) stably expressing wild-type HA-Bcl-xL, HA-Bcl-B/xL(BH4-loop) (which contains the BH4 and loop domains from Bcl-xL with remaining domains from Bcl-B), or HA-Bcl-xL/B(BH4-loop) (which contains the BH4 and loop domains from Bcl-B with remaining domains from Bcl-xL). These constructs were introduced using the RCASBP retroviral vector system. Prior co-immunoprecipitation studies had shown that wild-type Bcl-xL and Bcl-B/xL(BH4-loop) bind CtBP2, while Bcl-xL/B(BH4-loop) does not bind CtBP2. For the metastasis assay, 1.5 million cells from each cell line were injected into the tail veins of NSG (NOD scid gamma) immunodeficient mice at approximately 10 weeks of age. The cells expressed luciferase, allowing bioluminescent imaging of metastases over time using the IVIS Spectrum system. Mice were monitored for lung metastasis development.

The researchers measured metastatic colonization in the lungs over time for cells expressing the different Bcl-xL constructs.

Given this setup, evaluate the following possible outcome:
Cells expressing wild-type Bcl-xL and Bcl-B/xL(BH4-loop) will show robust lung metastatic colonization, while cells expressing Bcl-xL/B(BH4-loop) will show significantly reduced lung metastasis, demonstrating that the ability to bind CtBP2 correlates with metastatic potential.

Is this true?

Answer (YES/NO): NO